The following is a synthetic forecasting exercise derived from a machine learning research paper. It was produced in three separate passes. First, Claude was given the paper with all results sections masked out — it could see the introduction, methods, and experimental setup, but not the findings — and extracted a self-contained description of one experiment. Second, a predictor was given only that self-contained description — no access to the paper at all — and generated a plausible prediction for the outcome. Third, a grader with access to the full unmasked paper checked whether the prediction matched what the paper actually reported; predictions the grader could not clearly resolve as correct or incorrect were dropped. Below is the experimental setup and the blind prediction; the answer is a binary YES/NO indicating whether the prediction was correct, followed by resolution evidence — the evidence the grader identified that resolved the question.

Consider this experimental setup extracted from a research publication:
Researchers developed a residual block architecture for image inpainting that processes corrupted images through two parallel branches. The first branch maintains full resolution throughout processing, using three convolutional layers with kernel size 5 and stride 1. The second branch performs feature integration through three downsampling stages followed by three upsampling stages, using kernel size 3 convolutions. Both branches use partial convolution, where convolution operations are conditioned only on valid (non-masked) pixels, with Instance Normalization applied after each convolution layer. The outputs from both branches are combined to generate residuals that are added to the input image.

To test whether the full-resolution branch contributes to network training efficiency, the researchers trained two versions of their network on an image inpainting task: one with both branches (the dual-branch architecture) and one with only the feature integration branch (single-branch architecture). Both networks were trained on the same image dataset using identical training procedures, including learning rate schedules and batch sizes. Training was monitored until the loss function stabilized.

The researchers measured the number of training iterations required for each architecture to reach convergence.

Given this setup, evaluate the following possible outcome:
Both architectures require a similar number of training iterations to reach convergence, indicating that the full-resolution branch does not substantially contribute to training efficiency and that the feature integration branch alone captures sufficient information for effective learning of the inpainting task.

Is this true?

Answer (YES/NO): NO